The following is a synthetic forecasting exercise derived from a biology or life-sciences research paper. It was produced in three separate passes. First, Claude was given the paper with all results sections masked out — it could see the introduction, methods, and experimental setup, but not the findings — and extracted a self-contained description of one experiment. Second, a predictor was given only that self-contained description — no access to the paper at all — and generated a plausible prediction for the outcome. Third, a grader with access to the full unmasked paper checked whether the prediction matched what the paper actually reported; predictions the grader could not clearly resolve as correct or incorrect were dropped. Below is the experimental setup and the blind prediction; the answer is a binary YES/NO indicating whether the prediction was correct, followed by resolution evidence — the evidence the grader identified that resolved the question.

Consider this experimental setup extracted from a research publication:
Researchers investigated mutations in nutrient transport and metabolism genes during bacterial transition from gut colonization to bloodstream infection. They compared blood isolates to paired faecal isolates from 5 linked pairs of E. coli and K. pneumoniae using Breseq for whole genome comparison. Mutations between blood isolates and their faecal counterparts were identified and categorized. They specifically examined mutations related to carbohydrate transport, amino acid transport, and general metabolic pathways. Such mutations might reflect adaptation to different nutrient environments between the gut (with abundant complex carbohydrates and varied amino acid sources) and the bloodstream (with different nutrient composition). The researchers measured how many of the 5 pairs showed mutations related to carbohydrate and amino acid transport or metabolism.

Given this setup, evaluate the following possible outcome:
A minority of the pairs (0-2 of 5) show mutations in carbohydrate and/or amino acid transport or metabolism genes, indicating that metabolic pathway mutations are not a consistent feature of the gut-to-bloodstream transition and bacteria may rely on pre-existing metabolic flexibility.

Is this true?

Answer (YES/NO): NO